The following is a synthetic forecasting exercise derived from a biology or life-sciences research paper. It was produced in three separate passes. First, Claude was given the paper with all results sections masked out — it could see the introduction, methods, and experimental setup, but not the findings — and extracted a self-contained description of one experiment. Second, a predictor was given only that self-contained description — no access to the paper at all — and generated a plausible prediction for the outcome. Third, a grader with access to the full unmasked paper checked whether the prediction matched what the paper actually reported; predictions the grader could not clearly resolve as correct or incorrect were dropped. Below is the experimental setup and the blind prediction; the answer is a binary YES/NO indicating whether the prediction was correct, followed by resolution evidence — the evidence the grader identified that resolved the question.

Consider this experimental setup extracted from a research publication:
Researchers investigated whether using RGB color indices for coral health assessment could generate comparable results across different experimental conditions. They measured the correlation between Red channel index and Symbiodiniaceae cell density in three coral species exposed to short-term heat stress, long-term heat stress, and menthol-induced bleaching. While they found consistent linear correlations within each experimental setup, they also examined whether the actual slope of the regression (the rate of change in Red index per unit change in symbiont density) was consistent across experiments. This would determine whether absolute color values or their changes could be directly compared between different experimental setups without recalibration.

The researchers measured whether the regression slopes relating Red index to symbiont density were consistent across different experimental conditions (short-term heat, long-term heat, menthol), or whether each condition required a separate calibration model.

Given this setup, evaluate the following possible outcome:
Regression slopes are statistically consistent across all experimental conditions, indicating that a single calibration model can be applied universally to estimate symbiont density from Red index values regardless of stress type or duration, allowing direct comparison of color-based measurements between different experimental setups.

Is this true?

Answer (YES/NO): NO